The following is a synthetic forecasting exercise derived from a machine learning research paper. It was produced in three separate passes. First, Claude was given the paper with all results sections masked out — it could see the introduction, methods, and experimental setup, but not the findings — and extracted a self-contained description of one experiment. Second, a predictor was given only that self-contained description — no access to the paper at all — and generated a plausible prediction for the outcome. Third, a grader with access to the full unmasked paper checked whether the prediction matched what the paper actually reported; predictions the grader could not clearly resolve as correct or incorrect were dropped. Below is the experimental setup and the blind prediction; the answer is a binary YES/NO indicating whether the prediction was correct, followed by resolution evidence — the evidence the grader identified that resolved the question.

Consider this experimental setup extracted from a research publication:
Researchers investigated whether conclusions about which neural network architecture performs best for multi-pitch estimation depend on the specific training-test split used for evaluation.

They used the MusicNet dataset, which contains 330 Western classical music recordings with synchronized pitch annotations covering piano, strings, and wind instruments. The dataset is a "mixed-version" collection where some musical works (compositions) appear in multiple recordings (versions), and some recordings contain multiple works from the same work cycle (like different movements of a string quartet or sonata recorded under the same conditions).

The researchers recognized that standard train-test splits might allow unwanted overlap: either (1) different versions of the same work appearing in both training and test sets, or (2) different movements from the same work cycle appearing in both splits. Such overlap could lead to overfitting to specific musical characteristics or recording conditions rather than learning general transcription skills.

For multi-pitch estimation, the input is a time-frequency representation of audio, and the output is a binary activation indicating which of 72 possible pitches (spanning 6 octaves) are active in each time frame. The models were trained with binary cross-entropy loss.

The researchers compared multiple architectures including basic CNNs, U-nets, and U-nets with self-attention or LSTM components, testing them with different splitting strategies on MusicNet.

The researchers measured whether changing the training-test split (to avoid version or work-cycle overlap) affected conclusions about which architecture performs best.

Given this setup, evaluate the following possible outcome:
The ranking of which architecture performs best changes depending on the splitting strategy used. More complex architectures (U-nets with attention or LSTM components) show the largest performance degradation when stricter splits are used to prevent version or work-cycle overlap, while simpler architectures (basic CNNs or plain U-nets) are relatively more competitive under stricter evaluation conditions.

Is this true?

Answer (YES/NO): NO